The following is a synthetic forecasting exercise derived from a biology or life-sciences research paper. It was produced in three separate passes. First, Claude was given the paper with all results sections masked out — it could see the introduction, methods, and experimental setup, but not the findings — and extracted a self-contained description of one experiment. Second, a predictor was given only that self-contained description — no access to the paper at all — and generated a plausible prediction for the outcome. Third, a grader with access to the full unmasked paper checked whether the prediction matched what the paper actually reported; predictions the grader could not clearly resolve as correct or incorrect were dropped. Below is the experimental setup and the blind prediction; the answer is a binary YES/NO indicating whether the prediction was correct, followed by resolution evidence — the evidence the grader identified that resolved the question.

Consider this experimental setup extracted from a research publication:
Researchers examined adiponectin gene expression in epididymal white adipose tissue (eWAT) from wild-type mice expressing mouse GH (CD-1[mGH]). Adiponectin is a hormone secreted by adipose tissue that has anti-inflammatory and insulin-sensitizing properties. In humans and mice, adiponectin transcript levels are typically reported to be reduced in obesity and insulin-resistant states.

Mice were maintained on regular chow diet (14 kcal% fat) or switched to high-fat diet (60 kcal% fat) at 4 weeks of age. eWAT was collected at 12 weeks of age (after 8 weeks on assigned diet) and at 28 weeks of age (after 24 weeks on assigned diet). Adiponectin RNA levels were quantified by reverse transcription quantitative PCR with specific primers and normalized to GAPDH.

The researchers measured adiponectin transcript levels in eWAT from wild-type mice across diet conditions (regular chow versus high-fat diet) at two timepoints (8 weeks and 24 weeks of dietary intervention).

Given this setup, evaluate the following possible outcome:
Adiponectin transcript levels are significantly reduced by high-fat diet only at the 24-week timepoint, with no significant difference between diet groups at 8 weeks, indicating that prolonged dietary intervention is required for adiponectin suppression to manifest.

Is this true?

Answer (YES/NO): NO